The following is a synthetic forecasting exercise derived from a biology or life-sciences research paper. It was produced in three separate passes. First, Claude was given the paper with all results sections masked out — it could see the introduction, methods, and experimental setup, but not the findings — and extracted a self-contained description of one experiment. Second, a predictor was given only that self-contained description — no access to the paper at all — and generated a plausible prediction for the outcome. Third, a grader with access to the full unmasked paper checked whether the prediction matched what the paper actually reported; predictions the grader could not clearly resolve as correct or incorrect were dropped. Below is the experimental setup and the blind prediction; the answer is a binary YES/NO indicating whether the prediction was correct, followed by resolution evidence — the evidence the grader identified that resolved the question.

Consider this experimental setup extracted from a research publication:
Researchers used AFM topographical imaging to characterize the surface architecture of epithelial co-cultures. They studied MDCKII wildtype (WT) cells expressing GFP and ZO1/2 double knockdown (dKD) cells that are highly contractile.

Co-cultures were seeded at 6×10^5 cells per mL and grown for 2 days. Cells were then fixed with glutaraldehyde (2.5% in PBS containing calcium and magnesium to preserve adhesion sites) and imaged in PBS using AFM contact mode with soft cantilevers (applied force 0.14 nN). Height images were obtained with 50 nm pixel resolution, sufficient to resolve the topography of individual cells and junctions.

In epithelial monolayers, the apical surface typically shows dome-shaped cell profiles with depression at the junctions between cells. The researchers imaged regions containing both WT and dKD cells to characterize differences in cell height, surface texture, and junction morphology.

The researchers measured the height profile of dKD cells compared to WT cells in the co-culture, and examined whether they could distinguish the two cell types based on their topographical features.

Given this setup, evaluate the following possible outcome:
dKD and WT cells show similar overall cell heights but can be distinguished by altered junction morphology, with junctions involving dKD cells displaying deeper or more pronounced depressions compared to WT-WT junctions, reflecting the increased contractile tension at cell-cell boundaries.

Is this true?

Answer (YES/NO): NO